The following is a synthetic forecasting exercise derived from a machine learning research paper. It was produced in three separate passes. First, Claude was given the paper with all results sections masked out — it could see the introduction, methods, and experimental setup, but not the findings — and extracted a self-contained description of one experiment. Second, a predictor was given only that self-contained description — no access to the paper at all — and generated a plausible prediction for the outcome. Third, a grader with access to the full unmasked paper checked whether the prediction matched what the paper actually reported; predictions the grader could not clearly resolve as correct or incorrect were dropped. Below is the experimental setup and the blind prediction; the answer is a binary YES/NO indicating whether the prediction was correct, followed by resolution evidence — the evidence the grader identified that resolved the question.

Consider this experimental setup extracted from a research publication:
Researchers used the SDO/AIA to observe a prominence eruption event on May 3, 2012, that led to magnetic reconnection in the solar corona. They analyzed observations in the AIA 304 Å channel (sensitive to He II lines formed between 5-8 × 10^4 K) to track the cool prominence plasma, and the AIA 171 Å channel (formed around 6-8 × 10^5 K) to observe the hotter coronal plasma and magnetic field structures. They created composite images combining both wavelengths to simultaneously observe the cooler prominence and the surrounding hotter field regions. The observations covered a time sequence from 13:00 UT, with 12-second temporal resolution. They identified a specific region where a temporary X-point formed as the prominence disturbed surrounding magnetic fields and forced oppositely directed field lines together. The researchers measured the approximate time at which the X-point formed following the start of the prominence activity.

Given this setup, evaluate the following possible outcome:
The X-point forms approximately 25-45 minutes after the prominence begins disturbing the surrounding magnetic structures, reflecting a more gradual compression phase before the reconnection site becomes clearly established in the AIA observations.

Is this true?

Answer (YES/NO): YES